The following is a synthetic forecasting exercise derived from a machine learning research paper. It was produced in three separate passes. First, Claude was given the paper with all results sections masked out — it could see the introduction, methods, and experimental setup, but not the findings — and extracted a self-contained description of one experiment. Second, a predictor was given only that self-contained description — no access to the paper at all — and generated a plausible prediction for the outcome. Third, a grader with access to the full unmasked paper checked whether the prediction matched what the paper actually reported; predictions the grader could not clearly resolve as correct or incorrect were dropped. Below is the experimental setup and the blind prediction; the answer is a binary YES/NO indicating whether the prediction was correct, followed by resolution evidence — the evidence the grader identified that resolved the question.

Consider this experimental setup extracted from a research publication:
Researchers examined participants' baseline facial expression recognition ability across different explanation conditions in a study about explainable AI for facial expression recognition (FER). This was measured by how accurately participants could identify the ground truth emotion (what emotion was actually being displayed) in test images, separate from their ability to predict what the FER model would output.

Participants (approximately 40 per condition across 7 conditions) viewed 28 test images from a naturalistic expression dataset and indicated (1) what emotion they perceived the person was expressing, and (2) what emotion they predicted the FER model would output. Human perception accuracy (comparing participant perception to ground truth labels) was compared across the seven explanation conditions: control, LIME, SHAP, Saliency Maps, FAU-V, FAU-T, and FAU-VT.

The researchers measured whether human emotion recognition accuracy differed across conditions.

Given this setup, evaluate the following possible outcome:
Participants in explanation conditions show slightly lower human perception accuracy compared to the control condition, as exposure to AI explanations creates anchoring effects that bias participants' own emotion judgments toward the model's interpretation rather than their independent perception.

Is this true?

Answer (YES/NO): NO